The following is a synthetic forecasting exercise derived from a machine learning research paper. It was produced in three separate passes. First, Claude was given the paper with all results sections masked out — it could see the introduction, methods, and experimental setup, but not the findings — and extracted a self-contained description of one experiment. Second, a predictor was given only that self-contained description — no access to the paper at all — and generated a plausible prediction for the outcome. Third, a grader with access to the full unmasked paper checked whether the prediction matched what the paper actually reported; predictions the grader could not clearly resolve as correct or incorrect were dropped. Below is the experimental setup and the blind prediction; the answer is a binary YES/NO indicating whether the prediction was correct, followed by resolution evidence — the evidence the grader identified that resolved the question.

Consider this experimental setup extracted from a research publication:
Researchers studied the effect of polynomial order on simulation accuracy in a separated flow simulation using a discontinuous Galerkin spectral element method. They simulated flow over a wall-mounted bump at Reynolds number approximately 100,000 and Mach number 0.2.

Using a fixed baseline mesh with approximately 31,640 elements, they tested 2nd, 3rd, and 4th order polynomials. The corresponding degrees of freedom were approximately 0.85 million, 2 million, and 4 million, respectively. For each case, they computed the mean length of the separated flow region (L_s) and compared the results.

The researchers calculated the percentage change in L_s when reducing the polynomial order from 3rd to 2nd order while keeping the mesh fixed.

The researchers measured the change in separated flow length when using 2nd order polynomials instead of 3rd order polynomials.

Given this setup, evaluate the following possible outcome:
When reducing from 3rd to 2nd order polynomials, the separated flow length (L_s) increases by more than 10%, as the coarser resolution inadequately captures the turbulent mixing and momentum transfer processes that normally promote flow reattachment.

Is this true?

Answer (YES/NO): NO